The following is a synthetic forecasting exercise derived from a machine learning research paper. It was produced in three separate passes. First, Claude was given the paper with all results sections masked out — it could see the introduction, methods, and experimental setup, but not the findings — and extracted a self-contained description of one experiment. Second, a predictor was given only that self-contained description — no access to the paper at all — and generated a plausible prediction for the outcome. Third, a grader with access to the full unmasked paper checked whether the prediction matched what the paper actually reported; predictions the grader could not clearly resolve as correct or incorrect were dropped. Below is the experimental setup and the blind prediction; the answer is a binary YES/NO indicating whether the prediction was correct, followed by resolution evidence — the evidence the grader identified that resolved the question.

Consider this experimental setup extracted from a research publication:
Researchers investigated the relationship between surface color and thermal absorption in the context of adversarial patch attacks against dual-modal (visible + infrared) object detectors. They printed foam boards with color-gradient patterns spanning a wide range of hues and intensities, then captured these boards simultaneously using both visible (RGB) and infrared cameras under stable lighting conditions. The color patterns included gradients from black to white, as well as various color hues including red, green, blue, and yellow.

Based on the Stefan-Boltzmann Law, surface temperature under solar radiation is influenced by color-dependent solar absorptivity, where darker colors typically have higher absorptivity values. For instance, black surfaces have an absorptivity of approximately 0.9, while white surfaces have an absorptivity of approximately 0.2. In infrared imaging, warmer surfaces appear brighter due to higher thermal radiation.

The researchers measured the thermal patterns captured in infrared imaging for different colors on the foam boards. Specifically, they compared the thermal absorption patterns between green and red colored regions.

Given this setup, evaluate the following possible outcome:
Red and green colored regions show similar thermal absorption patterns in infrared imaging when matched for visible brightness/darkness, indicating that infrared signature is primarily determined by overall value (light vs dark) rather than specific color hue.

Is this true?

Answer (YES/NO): NO